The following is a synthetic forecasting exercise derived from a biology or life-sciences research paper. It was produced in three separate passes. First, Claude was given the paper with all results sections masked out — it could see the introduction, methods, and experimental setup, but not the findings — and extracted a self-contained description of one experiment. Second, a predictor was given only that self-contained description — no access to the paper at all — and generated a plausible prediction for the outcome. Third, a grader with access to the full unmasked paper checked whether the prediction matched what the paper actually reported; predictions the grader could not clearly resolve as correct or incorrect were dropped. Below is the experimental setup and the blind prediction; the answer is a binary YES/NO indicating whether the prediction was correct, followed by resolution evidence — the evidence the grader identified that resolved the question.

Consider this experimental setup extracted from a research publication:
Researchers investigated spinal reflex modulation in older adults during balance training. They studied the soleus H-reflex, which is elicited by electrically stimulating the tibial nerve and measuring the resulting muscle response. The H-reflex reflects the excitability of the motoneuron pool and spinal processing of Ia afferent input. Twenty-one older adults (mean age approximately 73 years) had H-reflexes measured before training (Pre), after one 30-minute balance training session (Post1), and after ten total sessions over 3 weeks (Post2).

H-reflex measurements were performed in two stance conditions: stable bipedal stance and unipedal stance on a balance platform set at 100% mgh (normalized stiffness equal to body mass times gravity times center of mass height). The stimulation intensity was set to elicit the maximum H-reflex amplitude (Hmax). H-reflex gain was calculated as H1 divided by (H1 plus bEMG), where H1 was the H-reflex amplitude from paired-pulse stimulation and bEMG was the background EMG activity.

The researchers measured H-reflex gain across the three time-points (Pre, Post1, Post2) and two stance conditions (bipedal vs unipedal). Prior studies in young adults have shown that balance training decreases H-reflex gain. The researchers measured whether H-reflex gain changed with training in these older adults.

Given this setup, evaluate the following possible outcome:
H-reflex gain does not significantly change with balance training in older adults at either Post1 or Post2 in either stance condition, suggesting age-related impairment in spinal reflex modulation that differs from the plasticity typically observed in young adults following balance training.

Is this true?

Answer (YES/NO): YES